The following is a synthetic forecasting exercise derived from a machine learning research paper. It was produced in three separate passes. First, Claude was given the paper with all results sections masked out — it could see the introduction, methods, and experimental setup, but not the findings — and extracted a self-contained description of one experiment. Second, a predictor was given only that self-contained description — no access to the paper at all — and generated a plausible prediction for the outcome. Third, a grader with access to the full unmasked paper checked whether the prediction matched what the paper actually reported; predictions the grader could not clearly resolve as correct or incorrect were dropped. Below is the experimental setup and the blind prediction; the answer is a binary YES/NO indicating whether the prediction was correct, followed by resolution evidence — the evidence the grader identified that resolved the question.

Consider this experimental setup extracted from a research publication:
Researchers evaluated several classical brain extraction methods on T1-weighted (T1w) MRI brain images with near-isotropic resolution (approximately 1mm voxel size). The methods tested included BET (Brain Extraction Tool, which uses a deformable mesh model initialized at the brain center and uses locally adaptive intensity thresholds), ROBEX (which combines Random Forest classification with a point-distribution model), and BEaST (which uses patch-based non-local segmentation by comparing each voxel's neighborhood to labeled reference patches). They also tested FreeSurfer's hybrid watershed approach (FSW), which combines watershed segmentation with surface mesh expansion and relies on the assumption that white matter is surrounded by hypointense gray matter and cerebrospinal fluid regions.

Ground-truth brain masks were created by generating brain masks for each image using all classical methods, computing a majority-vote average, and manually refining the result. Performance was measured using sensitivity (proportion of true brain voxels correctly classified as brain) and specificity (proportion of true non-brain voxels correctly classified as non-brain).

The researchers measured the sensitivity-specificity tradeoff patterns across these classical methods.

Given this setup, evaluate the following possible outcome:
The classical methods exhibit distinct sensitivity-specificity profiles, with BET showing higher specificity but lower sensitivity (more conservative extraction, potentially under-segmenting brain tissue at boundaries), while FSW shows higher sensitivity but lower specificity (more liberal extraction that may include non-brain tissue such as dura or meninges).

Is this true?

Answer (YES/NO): NO